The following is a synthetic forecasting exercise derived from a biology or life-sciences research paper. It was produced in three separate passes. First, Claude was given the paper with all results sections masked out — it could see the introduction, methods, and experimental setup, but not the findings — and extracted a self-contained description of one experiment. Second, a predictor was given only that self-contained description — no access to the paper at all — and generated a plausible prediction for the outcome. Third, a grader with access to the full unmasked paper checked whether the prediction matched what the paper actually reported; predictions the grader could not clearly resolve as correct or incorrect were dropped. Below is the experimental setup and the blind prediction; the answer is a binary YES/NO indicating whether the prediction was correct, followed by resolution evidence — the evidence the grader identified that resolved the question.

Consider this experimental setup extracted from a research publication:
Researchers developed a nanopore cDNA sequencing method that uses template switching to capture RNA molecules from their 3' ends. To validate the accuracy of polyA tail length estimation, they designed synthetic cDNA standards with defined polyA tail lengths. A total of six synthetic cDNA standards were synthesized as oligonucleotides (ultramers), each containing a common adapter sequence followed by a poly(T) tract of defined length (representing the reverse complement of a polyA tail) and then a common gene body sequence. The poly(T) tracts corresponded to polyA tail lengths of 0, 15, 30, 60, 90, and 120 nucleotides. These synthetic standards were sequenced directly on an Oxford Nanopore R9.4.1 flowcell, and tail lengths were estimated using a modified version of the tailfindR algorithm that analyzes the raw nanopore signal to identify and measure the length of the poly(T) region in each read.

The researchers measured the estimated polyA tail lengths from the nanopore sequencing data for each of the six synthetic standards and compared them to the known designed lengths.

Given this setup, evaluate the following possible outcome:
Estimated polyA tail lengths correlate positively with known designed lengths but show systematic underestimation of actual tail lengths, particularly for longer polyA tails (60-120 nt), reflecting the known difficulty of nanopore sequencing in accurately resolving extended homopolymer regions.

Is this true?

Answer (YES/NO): NO